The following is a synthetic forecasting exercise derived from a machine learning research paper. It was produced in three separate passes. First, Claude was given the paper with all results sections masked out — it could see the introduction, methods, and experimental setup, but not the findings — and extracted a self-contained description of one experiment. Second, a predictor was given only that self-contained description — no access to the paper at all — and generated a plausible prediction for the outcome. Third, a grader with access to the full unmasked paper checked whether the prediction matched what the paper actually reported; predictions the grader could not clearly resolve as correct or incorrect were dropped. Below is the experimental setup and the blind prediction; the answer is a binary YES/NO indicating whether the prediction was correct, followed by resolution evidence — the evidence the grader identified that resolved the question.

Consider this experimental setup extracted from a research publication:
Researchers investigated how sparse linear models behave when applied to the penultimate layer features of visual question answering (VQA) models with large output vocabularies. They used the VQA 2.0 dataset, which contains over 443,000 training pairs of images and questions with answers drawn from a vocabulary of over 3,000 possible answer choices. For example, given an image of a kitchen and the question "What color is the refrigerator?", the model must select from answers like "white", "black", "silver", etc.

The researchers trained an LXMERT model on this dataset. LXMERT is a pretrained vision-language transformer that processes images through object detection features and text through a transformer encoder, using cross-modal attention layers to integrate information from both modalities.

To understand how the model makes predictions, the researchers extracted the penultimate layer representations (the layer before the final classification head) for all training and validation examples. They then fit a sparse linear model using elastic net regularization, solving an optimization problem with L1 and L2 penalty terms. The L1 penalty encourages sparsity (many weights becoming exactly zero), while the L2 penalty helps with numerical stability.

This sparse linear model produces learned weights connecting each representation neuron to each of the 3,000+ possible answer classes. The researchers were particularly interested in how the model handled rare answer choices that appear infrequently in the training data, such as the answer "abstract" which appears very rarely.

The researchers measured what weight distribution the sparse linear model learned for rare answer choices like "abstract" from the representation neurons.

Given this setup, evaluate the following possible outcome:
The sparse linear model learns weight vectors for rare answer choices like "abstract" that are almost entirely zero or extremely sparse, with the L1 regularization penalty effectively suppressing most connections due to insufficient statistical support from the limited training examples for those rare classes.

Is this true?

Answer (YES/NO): YES